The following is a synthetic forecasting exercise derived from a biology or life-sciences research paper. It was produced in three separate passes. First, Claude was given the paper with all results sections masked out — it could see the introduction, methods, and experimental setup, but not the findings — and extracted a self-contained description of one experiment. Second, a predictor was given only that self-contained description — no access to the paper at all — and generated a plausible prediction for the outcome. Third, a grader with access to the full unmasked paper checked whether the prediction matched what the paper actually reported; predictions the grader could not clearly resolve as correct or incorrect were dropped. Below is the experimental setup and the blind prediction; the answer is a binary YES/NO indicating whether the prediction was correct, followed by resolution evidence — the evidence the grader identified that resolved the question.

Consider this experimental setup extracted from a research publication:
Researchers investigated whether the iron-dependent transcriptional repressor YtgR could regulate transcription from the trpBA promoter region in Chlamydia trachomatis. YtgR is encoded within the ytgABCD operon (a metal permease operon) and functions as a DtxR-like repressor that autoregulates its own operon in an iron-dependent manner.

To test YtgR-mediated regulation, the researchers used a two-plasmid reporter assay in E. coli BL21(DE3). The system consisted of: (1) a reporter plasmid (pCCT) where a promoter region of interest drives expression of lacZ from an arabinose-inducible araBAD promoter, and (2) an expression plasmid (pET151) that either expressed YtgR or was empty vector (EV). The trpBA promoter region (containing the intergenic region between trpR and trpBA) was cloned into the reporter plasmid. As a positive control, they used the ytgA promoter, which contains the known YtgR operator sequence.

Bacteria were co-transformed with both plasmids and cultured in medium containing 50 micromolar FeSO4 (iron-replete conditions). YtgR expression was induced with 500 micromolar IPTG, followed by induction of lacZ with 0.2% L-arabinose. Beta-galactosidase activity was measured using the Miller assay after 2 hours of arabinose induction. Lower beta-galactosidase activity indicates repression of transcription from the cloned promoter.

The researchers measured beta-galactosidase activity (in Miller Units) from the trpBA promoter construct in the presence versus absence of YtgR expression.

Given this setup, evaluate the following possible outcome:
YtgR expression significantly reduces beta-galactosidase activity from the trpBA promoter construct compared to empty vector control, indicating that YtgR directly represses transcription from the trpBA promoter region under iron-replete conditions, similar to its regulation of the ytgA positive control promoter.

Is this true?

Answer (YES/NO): YES